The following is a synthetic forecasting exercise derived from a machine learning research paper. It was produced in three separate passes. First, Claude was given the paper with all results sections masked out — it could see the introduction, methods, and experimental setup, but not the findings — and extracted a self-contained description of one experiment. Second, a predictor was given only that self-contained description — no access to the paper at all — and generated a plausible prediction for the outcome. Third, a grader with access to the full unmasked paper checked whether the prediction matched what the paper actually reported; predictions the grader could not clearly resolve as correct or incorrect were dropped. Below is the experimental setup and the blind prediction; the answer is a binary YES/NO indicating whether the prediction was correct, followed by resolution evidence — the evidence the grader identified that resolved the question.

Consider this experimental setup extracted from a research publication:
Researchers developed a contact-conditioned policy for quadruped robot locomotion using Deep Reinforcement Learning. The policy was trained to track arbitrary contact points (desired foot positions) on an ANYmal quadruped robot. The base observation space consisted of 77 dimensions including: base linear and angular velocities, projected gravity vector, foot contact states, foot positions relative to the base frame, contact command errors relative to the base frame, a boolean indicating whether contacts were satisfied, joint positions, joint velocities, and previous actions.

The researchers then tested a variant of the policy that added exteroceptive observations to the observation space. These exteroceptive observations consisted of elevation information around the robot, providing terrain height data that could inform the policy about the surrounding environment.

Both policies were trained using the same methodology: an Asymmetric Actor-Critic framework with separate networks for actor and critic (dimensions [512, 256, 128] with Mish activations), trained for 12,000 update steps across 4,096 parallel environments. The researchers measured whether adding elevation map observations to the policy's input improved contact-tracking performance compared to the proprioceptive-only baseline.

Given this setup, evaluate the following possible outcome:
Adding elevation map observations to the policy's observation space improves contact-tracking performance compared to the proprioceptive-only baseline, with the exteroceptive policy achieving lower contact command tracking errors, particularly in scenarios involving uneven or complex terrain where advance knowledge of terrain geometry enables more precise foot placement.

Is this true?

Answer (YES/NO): NO